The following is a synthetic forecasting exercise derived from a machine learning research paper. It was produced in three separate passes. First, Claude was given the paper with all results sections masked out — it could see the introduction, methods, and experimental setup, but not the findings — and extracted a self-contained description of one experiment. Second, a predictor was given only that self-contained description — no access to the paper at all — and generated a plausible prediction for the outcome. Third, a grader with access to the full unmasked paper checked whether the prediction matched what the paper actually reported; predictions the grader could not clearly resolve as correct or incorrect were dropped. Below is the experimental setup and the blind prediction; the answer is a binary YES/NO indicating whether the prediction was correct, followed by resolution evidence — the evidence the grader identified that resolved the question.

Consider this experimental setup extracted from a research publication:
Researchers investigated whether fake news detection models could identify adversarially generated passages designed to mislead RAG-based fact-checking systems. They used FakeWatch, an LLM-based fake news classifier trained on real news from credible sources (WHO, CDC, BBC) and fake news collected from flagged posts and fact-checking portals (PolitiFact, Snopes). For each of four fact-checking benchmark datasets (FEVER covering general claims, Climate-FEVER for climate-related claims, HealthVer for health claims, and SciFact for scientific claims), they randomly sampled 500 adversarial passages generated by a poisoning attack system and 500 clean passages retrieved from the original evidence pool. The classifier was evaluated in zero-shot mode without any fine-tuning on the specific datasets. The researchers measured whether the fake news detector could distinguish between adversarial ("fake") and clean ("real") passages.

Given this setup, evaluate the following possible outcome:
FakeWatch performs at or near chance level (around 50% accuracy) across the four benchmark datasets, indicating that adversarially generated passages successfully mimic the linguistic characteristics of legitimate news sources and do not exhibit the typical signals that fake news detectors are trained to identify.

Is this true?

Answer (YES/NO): YES